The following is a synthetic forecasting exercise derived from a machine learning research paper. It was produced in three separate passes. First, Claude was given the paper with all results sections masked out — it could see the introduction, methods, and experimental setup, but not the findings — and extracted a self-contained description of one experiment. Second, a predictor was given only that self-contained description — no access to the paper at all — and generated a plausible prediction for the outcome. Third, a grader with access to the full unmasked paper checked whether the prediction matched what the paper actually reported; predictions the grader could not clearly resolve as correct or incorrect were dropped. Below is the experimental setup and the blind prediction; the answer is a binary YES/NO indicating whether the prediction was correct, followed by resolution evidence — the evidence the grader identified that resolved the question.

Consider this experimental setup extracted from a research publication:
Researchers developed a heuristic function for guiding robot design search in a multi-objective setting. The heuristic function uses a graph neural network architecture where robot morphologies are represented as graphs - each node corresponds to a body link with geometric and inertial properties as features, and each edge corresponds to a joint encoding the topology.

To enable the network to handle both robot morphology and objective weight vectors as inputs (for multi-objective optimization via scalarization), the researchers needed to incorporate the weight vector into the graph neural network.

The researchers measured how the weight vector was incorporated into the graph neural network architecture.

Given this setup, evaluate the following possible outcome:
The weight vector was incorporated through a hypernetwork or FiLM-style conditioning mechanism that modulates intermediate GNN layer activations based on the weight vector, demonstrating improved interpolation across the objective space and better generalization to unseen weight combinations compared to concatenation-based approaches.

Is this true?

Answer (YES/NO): NO